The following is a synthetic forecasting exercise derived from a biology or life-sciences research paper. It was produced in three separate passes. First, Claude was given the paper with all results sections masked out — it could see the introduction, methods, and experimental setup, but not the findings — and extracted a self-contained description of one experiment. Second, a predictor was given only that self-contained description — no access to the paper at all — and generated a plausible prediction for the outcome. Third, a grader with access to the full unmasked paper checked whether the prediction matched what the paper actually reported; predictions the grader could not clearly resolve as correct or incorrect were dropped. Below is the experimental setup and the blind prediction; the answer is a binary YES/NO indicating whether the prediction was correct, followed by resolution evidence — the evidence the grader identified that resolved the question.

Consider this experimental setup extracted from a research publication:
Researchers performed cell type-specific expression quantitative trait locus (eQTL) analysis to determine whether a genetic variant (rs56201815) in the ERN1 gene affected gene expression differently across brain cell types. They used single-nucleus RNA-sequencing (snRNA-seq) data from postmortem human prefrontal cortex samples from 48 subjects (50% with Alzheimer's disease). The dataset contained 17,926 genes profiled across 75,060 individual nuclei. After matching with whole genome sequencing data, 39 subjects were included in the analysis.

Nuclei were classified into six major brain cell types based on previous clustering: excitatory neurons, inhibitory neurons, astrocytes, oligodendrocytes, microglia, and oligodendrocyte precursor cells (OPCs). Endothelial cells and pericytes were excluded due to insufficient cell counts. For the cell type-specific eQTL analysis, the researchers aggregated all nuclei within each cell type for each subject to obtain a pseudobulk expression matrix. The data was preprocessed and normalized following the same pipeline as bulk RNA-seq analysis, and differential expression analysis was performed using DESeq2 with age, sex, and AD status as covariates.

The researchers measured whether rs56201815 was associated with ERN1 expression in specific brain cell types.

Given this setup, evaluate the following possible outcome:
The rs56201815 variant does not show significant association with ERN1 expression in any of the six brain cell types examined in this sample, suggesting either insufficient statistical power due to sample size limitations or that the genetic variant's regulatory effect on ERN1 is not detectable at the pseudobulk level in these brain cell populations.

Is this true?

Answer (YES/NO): NO